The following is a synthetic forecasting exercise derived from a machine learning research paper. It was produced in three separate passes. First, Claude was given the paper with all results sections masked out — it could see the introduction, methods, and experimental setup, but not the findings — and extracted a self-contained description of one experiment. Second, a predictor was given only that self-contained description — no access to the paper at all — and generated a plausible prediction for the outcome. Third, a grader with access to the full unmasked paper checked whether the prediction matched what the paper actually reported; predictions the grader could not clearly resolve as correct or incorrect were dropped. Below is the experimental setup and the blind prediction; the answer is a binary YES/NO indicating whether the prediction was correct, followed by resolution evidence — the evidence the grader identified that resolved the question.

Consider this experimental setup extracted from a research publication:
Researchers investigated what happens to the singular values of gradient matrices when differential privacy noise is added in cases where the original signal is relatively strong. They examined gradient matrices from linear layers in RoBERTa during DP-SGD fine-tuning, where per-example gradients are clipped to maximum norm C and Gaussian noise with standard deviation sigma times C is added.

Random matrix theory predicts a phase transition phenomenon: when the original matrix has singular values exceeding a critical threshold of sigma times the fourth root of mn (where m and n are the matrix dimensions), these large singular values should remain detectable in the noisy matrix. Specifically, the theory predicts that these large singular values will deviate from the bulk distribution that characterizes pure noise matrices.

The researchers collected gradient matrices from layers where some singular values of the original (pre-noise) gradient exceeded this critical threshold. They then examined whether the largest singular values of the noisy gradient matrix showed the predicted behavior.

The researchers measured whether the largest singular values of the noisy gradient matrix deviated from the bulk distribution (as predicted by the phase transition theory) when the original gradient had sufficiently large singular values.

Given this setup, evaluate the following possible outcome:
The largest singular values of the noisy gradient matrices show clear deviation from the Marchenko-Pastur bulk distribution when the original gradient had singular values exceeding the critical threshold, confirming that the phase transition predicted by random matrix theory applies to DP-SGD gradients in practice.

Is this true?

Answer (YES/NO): YES